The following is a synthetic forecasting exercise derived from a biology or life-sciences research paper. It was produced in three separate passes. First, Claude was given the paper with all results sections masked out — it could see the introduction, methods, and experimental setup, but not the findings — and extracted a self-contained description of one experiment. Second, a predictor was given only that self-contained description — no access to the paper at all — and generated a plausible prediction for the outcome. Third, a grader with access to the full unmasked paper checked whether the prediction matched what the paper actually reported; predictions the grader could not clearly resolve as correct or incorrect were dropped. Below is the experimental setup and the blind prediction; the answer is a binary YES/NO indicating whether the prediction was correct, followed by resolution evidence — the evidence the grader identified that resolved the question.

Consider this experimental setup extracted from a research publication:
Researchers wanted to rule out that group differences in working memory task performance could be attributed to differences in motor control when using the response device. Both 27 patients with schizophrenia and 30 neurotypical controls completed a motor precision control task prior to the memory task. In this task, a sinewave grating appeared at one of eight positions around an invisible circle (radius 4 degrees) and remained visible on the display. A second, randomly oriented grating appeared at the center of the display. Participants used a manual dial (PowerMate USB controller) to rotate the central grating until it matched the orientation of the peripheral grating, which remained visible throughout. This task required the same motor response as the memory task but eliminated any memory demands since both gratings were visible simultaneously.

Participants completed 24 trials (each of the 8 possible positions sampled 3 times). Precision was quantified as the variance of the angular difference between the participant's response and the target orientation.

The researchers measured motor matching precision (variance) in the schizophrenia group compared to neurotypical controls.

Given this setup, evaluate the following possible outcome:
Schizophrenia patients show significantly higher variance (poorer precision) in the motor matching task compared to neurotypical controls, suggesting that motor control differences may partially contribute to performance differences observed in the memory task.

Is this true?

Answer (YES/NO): NO